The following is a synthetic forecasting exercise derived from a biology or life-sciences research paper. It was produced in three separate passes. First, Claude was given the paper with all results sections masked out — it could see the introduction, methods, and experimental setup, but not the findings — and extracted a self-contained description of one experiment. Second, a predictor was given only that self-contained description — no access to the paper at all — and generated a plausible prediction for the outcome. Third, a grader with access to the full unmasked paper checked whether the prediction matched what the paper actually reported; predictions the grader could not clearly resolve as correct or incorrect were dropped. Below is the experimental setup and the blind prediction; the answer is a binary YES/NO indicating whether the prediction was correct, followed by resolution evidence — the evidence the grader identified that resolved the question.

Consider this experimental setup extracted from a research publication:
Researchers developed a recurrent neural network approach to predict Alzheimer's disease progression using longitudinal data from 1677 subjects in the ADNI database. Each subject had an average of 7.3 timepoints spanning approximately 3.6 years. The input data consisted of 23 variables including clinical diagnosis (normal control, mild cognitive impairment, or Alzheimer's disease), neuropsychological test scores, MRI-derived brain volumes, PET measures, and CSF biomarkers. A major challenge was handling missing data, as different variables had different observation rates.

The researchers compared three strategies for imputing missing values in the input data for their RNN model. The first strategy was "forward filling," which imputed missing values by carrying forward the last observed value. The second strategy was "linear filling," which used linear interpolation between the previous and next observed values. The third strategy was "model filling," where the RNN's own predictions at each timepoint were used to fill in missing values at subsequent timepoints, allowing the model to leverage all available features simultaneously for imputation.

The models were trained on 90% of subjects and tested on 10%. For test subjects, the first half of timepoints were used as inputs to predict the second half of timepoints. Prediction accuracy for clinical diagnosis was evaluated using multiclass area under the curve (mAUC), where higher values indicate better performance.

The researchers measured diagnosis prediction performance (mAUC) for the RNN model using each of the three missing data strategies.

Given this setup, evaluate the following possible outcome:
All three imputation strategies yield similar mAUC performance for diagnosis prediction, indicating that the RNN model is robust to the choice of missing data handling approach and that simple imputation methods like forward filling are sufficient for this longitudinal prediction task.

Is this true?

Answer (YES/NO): NO